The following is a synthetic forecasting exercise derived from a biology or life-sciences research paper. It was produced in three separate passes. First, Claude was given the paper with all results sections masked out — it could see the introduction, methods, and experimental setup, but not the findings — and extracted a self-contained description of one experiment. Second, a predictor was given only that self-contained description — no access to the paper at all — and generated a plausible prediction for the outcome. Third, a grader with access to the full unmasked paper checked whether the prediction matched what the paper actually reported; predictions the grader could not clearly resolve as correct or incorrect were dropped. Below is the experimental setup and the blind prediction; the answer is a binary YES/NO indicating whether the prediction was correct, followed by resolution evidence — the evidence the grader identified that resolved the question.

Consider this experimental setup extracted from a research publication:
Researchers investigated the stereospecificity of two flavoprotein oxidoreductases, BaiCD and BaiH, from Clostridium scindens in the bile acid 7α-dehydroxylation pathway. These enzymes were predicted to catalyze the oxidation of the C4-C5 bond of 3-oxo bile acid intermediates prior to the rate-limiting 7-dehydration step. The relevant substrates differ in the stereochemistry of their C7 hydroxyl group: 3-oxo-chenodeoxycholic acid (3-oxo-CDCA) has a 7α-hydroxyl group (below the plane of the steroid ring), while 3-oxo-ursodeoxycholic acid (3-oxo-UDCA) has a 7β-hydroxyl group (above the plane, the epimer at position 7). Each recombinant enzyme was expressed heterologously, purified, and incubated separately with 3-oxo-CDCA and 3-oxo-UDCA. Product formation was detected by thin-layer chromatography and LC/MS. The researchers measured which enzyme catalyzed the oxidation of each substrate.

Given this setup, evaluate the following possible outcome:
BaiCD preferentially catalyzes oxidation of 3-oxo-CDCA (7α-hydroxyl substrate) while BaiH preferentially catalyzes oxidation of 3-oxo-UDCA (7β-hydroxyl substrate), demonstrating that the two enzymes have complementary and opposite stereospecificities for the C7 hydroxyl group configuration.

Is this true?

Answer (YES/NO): YES